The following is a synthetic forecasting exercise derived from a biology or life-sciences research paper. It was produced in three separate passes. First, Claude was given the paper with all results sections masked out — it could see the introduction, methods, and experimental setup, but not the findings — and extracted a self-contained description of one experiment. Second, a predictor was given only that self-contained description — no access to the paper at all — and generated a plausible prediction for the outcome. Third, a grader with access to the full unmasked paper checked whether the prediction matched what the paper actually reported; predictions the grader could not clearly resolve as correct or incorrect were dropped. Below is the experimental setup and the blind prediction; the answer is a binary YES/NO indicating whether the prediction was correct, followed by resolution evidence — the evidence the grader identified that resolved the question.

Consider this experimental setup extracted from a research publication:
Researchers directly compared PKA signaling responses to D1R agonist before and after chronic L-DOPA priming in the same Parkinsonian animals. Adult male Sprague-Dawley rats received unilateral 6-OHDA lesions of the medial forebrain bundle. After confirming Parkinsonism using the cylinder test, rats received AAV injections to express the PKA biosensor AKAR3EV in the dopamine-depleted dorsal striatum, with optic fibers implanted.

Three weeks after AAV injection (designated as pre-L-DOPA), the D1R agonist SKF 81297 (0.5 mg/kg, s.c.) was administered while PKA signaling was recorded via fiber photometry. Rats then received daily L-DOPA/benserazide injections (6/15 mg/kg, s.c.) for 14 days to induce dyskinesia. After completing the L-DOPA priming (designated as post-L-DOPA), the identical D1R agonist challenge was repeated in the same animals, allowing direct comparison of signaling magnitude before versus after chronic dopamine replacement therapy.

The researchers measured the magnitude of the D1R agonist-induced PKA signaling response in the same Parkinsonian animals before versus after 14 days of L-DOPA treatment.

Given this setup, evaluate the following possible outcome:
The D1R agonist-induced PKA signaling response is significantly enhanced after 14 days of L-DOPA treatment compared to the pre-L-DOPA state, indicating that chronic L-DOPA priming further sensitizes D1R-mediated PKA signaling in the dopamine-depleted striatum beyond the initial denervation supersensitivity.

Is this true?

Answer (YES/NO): NO